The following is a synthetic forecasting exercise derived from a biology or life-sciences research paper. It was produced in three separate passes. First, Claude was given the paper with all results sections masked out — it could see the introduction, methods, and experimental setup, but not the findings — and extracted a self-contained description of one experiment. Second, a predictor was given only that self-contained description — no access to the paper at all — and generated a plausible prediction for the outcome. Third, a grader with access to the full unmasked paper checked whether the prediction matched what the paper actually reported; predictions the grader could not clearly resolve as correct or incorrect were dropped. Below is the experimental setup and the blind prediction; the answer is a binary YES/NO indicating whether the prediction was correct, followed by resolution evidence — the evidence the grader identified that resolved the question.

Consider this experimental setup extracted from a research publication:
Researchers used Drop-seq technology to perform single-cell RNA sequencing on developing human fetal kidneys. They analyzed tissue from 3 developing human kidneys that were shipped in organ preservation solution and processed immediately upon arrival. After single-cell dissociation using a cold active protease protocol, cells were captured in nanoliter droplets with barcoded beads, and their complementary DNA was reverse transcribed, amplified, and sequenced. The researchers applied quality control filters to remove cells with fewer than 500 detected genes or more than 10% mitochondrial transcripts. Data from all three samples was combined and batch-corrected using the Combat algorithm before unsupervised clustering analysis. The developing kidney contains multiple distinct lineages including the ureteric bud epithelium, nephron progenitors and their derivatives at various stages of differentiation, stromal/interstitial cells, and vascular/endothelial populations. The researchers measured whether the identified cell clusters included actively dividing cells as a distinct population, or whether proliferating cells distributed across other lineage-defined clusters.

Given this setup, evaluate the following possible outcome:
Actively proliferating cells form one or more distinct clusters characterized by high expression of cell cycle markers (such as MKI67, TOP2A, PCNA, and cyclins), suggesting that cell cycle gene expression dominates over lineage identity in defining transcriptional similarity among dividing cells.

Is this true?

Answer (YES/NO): YES